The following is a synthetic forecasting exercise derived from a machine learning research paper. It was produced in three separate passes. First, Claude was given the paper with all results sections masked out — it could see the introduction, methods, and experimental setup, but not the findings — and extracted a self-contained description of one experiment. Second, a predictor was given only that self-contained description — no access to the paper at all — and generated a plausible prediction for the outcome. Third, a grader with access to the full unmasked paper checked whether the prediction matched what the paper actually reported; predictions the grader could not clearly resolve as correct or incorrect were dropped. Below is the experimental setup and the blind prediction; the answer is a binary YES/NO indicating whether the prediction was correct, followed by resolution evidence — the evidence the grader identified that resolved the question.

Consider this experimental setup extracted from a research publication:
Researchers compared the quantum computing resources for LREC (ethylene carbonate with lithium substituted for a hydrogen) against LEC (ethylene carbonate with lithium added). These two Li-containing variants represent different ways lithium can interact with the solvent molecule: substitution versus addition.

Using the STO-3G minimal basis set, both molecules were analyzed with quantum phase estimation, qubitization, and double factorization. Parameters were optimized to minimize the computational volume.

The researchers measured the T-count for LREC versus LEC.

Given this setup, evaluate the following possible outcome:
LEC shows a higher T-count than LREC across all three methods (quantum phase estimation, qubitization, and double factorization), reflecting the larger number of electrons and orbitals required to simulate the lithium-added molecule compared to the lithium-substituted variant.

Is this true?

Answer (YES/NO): NO